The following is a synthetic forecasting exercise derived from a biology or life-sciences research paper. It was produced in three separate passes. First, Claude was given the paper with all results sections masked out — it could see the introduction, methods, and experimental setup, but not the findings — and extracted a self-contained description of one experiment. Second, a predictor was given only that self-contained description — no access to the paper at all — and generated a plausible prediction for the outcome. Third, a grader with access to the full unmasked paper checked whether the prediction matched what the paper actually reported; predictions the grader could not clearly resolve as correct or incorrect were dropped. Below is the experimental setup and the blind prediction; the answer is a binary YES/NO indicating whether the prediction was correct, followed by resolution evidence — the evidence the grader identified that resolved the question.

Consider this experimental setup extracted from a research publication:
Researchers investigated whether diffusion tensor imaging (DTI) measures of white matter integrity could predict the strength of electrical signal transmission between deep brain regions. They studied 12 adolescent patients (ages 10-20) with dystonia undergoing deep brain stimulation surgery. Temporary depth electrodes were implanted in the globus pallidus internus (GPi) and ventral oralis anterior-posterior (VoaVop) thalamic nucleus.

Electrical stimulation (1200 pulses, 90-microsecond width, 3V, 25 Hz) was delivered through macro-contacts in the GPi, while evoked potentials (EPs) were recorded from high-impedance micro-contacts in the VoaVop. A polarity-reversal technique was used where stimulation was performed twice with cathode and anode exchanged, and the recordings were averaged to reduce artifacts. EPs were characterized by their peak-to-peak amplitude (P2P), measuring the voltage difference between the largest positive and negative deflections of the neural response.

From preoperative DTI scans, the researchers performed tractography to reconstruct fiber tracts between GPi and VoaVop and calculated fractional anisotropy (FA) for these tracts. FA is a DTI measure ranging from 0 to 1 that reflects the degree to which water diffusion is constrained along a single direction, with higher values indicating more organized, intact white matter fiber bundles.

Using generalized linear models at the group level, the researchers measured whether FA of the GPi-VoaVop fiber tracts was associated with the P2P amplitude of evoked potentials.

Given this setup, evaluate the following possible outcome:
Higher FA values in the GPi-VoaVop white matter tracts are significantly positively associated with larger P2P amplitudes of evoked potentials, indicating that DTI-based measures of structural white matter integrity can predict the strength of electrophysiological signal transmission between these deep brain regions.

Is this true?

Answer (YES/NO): YES